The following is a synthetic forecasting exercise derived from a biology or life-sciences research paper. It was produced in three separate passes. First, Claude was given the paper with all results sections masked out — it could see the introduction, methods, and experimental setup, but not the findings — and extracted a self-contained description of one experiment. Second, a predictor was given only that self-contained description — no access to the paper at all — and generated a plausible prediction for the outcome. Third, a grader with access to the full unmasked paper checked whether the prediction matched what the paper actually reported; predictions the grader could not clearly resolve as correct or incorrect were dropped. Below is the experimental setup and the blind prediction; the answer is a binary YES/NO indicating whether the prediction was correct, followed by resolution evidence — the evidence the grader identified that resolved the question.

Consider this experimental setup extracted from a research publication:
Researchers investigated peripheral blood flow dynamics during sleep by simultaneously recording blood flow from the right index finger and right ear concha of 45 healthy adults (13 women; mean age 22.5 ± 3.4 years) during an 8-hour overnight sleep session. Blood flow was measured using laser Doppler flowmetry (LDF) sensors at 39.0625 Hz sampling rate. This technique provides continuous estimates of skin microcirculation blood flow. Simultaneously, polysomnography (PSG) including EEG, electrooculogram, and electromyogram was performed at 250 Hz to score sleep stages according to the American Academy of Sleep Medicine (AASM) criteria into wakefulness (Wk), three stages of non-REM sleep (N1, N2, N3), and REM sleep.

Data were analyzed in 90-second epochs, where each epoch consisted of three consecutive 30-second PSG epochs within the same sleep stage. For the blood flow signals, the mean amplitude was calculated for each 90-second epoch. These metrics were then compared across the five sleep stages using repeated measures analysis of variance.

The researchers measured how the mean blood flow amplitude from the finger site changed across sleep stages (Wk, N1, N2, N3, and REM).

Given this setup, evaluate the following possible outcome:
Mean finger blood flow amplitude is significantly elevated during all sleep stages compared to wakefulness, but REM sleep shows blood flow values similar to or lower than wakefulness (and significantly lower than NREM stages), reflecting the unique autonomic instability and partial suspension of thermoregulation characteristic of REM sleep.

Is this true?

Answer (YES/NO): NO